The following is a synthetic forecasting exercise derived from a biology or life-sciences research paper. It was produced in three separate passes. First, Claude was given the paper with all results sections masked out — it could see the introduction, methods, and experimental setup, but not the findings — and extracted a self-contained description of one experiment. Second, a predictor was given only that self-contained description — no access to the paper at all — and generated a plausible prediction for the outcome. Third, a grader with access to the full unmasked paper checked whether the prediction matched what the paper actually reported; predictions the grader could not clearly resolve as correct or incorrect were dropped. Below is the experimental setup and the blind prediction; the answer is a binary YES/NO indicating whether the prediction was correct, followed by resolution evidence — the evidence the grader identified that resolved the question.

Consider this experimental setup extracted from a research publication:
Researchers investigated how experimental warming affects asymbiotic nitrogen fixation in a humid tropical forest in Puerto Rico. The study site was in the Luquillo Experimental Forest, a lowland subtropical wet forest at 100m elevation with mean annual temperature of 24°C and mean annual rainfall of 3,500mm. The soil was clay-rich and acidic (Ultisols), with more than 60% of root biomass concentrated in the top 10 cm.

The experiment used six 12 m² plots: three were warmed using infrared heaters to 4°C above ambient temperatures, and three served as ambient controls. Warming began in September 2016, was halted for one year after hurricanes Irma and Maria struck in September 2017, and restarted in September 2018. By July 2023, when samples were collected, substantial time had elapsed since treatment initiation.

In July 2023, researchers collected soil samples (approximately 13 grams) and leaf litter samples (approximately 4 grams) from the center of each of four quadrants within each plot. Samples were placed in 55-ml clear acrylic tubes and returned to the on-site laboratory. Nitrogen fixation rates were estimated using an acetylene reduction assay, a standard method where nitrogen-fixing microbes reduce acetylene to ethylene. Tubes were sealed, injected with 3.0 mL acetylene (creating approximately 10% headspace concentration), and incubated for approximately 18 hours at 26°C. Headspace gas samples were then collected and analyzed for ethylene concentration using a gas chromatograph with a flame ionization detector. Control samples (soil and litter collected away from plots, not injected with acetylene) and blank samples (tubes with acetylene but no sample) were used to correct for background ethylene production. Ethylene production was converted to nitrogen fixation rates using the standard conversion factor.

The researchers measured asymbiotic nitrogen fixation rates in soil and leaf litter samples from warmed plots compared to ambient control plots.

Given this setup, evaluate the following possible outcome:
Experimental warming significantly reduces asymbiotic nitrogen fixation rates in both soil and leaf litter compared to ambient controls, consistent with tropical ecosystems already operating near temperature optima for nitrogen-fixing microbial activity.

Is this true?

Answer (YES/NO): NO